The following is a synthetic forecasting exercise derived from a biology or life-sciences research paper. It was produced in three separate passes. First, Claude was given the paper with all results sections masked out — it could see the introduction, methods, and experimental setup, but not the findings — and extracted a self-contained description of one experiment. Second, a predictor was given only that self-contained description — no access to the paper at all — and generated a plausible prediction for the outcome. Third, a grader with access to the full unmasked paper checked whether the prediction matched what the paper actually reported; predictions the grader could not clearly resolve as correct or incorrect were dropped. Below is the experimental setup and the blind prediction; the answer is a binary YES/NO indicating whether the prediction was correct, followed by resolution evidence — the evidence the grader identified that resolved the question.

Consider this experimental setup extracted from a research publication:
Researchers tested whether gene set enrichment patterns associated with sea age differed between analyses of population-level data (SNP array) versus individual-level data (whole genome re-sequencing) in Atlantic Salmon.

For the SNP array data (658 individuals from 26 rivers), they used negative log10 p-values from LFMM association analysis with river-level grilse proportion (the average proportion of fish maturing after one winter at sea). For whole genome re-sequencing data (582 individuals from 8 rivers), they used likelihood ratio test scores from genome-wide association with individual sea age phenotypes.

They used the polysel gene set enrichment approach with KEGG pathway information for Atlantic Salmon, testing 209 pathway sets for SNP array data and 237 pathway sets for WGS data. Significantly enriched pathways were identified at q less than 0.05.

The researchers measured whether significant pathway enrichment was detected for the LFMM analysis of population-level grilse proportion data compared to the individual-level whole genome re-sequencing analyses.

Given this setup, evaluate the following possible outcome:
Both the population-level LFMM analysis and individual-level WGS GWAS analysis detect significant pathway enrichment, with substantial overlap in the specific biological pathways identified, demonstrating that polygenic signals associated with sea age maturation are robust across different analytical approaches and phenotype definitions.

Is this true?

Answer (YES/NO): NO